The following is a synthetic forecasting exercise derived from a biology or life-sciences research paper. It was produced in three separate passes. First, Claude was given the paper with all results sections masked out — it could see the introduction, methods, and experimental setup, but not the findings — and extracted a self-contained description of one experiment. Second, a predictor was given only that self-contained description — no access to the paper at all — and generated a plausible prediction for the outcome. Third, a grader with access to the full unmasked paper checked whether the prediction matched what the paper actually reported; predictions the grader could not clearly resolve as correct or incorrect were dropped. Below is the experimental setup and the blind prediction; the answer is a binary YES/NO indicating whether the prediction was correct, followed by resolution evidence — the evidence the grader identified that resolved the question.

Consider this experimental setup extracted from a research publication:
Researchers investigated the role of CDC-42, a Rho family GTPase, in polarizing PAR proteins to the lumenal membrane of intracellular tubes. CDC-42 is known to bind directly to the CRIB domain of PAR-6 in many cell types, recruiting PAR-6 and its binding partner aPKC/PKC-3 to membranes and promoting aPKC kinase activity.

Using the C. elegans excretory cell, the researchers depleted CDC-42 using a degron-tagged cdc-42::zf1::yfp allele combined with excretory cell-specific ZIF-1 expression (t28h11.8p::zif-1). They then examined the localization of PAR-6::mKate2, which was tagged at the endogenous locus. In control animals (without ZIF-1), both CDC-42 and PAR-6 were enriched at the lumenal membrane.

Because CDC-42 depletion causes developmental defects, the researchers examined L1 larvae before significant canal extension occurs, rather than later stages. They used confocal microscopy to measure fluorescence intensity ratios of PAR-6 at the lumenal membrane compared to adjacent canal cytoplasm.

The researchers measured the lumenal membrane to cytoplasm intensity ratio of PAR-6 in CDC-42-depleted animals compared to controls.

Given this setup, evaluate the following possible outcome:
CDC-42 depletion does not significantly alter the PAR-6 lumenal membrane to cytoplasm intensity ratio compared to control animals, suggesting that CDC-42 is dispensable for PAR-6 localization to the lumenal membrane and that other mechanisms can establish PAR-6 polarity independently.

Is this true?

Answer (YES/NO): NO